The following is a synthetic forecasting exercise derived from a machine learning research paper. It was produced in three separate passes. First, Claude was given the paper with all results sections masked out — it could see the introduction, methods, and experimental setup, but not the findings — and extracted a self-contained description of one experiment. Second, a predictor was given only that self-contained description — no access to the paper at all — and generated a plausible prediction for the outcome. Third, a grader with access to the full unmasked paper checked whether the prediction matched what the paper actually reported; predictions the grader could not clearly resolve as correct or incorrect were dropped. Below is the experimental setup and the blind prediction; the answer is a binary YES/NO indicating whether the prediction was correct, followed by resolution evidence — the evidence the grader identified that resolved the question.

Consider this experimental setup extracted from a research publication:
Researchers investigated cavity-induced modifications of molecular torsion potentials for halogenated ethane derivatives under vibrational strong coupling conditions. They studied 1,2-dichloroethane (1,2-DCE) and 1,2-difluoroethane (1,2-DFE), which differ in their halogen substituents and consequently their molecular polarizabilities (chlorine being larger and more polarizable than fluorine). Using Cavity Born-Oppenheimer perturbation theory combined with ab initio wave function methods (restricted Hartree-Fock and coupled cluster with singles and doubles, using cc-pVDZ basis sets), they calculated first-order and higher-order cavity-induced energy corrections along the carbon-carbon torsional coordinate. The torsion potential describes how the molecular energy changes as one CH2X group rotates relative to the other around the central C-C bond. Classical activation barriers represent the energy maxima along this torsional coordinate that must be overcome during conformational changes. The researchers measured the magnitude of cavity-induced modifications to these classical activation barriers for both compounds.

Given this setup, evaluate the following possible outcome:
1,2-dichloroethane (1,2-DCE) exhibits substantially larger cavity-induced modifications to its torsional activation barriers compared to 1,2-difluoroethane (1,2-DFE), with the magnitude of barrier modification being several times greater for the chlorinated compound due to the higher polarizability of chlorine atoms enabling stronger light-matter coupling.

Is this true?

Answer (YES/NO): YES